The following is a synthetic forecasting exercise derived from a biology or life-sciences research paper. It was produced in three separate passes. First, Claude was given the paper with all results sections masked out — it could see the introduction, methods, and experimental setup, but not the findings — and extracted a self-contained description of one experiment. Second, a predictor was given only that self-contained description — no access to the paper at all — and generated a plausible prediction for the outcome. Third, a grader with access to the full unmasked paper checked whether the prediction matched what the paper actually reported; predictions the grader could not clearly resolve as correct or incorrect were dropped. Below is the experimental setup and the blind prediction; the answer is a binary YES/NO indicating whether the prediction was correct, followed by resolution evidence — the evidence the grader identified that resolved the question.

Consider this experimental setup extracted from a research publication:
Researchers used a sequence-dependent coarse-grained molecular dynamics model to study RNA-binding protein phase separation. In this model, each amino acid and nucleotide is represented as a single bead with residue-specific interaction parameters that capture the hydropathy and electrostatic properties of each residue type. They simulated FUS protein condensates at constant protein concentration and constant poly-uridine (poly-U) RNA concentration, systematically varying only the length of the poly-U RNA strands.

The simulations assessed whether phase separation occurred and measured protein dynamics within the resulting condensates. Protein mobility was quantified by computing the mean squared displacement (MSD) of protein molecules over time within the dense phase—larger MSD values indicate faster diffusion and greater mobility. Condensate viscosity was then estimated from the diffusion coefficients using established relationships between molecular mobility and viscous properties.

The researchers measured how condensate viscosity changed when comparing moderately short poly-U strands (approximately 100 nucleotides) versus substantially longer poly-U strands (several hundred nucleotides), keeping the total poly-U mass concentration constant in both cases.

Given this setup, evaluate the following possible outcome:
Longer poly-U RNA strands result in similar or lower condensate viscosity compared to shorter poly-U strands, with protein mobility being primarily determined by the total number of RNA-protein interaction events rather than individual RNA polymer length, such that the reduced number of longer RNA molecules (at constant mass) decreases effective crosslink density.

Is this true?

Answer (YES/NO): NO